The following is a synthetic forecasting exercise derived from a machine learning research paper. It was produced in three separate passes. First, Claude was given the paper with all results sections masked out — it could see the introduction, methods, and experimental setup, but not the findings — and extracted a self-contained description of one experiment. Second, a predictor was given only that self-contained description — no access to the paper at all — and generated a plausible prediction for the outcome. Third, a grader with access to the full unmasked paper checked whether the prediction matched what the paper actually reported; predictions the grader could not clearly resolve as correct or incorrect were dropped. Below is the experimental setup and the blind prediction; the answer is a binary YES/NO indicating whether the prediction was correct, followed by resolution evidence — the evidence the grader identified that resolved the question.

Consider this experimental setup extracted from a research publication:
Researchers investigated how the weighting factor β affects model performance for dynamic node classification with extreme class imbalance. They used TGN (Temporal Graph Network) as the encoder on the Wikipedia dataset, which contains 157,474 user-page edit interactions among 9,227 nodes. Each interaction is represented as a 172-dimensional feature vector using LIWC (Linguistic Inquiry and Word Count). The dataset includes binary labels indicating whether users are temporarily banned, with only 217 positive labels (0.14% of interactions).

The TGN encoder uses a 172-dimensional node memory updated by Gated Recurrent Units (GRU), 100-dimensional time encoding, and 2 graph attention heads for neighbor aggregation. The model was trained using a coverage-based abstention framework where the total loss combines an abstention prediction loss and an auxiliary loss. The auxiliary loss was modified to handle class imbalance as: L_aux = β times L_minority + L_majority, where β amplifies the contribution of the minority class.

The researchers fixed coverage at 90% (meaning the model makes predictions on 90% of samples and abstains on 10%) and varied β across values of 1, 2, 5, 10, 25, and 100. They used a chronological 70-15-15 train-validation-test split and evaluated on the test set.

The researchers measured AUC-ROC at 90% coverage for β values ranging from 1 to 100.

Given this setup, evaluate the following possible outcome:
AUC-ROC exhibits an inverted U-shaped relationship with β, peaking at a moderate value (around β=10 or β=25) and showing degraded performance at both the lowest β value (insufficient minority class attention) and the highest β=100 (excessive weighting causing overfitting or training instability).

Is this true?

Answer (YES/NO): NO